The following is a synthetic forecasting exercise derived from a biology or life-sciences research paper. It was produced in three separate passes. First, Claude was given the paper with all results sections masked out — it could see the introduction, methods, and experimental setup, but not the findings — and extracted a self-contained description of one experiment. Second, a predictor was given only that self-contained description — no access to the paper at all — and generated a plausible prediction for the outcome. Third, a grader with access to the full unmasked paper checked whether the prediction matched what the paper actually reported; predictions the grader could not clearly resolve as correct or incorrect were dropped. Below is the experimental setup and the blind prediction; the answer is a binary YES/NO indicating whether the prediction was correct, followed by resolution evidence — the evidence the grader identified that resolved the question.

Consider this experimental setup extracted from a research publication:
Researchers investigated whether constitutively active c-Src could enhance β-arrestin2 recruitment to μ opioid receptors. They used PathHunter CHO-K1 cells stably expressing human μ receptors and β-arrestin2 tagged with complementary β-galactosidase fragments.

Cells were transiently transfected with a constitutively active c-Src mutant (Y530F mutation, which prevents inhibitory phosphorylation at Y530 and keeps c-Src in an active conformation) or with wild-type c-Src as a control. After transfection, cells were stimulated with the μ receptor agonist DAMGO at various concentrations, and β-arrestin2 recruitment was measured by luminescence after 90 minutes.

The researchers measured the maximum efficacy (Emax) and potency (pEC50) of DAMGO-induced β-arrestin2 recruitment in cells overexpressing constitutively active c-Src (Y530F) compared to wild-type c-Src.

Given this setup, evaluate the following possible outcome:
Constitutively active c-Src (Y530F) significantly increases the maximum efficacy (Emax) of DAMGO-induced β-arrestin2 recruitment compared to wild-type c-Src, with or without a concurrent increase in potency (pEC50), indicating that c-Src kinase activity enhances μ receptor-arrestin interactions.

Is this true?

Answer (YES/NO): YES